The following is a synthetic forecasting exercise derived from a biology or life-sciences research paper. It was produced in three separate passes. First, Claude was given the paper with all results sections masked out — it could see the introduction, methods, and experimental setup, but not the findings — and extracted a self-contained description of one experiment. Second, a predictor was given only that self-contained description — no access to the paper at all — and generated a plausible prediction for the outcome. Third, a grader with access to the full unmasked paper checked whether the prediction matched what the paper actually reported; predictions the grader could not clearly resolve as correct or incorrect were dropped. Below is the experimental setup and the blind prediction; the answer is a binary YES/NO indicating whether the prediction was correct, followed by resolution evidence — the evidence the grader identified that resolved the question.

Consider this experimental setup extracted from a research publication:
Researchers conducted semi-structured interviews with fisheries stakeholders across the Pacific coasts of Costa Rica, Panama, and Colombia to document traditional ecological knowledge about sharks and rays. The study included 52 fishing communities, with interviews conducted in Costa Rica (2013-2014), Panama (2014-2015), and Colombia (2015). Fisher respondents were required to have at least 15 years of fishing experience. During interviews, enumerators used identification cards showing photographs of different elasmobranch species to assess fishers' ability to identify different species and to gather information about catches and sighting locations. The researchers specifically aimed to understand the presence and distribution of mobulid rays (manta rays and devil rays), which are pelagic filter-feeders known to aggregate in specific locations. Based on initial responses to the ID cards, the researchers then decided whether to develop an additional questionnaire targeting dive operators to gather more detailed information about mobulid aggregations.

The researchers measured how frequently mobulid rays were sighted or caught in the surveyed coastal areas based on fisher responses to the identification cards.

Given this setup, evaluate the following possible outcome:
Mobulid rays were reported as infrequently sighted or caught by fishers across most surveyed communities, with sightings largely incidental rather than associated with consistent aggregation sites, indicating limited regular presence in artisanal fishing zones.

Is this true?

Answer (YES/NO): YES